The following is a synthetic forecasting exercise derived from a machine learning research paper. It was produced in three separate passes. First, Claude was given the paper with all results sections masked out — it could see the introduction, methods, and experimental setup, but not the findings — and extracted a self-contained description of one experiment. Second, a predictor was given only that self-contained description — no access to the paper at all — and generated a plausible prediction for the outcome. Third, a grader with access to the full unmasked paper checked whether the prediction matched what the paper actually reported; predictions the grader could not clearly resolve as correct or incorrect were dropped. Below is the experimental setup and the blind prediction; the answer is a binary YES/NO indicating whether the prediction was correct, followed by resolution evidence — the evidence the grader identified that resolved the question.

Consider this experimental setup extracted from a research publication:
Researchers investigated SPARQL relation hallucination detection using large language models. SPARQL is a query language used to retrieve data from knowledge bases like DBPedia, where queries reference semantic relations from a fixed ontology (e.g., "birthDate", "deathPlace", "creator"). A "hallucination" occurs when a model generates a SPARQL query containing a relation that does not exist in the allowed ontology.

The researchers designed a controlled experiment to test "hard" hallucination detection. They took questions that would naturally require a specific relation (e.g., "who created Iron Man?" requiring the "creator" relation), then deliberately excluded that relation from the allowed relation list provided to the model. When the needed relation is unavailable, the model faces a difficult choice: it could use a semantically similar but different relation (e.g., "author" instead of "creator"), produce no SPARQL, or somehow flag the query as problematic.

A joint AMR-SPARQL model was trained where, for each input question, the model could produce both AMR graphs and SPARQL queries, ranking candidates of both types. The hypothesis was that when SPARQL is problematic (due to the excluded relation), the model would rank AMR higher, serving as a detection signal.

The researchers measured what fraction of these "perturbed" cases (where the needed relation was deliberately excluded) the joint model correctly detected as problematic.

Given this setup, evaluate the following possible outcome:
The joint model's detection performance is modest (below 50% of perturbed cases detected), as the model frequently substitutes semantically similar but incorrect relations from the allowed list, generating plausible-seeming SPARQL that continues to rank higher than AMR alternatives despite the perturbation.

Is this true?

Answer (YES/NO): YES